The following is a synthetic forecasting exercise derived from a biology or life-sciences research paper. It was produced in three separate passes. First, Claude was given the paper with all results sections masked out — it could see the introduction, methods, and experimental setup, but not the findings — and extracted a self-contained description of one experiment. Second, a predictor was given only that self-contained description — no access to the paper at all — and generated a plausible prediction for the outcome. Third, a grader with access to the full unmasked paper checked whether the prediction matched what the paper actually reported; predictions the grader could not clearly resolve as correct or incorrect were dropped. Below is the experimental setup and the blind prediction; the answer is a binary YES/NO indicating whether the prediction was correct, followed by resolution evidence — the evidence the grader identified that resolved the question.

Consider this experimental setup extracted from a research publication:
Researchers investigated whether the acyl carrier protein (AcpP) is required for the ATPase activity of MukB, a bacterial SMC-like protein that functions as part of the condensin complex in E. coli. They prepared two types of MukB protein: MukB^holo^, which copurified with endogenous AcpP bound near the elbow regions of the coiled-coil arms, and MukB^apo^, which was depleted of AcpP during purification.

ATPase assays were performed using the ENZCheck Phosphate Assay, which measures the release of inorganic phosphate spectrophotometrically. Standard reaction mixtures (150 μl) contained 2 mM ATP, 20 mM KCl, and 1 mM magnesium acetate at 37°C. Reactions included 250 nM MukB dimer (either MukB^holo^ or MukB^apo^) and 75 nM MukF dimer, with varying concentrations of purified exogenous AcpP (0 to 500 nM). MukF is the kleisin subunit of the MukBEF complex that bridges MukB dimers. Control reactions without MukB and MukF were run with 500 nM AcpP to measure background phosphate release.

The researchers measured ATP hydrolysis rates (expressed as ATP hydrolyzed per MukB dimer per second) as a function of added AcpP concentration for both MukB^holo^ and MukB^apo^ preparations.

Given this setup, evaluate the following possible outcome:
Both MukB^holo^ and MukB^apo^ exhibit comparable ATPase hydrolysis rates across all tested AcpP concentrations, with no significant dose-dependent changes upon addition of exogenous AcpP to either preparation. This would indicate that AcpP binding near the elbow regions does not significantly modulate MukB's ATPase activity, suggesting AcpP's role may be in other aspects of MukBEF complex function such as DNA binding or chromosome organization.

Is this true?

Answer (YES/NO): NO